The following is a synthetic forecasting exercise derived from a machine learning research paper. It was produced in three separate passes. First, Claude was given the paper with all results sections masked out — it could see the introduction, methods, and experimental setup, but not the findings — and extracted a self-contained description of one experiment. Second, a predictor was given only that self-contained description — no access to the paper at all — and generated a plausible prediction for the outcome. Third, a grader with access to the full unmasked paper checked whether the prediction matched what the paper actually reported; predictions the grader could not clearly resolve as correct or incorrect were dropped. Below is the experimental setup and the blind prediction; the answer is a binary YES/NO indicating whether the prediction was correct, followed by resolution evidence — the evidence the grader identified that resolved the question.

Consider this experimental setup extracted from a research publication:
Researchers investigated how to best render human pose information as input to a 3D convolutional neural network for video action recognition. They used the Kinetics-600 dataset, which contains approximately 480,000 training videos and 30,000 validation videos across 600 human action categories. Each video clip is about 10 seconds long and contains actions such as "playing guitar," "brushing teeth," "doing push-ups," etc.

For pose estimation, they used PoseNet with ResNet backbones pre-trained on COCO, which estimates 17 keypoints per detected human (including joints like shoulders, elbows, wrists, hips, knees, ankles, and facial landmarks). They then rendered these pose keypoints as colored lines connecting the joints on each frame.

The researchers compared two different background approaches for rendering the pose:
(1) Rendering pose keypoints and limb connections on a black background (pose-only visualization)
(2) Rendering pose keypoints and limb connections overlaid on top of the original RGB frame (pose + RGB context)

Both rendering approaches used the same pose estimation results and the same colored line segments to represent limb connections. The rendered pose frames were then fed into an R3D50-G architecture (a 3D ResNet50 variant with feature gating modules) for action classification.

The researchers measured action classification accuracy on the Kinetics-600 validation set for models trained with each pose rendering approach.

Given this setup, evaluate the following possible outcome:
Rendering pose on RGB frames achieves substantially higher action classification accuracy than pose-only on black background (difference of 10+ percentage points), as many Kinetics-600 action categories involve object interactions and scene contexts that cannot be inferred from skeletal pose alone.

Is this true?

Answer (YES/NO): YES